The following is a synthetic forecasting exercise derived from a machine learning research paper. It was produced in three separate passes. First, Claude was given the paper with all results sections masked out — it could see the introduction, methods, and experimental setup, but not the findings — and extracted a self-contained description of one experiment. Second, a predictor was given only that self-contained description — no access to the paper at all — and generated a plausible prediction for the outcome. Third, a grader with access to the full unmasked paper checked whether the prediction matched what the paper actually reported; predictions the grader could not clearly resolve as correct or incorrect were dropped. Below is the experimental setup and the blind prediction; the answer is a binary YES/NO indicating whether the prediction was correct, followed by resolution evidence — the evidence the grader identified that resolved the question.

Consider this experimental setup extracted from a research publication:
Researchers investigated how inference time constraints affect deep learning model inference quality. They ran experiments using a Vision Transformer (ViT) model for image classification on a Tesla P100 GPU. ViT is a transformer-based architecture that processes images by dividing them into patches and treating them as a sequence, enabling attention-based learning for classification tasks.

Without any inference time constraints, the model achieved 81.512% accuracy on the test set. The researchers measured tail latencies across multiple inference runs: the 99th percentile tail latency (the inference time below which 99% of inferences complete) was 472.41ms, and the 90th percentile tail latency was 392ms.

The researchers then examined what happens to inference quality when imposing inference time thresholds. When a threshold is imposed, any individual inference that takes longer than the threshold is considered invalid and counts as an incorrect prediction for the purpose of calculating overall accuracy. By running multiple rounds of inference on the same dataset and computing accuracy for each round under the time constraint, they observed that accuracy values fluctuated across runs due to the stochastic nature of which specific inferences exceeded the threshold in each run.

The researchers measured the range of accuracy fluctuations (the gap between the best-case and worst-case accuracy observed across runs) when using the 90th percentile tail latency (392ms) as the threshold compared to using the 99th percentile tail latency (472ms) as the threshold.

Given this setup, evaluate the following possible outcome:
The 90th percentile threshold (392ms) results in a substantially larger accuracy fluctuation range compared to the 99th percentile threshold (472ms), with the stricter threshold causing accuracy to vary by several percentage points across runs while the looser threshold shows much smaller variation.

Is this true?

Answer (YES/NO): YES